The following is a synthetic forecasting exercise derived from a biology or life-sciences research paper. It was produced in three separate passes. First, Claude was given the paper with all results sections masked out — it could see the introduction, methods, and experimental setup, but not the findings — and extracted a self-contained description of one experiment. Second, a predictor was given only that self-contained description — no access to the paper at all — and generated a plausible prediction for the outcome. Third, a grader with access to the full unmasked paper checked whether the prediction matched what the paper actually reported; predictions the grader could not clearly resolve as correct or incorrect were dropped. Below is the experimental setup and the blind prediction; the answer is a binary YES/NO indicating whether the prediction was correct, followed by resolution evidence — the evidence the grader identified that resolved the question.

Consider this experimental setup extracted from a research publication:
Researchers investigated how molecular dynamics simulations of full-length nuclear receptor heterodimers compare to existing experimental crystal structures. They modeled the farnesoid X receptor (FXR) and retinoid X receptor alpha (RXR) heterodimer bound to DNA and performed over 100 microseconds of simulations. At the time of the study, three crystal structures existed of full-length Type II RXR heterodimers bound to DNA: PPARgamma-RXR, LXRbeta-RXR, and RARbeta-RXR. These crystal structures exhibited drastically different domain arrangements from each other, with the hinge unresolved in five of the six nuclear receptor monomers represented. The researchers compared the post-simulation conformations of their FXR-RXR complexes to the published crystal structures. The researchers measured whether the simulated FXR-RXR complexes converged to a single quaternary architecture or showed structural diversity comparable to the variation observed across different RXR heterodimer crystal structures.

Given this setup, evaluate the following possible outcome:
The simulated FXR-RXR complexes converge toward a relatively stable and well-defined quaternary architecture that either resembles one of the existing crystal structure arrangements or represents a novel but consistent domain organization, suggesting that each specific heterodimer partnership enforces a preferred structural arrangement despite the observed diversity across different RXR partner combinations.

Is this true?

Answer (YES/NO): NO